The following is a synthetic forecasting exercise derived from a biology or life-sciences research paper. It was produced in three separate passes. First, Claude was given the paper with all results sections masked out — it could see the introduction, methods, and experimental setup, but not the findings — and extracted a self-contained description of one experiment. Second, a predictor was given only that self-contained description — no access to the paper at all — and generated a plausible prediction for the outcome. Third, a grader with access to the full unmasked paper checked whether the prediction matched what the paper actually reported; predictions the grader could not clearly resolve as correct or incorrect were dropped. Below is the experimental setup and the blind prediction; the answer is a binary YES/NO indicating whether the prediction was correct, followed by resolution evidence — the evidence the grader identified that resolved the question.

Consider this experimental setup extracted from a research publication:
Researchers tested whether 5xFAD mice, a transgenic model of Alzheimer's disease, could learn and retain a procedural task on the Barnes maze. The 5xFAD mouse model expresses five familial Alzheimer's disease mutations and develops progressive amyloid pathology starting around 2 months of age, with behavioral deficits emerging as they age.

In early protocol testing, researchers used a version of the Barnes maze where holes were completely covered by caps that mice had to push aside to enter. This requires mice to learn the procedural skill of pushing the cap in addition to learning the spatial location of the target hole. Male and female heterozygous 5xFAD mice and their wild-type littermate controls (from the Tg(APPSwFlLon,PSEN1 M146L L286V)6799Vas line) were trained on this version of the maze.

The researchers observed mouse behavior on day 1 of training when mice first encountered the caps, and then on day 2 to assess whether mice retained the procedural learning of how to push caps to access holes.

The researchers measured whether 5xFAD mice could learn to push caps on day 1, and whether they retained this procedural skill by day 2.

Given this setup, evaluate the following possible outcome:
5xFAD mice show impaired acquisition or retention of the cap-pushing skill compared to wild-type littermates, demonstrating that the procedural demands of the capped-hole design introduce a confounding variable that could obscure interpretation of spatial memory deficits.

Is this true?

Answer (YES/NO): YES